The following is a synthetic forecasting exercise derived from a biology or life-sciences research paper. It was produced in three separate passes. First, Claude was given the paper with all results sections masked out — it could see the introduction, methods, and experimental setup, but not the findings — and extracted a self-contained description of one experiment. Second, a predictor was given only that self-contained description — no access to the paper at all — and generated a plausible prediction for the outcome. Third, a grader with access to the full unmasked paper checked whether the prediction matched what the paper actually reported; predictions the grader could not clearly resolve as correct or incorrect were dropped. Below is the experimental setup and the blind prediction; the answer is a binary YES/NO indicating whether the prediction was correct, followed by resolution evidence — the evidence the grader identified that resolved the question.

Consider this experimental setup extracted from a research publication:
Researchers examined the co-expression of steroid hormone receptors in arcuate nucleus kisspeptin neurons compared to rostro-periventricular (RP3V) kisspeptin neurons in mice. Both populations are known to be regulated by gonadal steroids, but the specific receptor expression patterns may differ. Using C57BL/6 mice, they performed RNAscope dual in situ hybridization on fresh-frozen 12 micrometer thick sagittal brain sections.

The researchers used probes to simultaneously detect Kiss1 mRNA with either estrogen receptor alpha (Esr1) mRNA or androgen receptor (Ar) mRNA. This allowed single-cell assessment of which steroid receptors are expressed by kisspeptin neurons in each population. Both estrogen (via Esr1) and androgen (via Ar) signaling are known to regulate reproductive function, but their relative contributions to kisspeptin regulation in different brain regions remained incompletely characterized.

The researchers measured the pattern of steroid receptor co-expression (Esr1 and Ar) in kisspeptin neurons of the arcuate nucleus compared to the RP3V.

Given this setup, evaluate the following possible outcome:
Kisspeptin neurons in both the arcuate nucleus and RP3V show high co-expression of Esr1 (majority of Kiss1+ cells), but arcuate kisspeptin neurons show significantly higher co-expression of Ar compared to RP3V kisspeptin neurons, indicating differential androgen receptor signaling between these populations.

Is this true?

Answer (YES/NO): NO